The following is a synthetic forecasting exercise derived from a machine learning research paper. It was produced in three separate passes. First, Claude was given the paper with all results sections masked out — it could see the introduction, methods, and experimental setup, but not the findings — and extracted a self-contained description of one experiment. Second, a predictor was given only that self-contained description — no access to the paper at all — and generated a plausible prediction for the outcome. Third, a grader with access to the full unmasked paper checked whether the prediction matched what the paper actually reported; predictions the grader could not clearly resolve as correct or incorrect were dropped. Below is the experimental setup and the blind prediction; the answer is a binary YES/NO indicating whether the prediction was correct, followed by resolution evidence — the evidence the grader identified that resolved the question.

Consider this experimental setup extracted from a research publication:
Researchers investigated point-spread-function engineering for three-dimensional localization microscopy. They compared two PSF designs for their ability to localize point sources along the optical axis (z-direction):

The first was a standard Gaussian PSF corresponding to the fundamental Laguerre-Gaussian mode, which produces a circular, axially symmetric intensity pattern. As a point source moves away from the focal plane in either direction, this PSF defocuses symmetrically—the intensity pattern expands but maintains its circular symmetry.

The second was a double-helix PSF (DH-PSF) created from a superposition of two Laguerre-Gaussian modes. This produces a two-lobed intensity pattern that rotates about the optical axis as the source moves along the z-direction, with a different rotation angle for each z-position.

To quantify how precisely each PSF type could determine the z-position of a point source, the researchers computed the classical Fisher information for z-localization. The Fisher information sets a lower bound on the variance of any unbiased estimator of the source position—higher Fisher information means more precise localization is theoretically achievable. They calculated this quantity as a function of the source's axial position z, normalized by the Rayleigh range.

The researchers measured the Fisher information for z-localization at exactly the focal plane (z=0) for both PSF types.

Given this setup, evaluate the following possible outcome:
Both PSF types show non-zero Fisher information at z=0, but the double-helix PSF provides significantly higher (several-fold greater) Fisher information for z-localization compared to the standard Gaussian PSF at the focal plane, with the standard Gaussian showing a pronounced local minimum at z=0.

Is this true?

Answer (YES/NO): NO